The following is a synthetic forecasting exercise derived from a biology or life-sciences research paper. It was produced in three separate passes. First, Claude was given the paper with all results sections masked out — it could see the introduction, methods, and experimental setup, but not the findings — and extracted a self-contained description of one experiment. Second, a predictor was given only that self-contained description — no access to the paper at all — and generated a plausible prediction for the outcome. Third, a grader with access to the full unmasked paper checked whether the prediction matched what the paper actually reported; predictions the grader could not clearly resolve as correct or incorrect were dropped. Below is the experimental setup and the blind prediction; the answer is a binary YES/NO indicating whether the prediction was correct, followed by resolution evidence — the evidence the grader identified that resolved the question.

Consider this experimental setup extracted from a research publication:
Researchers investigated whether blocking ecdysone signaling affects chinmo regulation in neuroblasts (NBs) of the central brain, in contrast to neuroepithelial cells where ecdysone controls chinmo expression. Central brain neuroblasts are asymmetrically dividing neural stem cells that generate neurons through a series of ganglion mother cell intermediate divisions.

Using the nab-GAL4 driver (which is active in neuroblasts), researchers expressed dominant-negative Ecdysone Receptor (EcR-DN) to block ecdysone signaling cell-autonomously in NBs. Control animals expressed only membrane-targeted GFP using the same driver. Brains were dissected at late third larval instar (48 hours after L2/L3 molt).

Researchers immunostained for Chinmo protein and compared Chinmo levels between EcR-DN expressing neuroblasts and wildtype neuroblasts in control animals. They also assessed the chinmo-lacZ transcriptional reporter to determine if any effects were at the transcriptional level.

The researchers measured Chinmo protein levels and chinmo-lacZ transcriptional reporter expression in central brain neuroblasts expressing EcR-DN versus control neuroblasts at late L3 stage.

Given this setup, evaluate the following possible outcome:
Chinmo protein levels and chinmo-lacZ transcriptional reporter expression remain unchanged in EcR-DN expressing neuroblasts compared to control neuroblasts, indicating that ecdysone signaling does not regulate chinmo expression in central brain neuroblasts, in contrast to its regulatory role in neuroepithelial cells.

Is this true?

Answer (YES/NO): NO